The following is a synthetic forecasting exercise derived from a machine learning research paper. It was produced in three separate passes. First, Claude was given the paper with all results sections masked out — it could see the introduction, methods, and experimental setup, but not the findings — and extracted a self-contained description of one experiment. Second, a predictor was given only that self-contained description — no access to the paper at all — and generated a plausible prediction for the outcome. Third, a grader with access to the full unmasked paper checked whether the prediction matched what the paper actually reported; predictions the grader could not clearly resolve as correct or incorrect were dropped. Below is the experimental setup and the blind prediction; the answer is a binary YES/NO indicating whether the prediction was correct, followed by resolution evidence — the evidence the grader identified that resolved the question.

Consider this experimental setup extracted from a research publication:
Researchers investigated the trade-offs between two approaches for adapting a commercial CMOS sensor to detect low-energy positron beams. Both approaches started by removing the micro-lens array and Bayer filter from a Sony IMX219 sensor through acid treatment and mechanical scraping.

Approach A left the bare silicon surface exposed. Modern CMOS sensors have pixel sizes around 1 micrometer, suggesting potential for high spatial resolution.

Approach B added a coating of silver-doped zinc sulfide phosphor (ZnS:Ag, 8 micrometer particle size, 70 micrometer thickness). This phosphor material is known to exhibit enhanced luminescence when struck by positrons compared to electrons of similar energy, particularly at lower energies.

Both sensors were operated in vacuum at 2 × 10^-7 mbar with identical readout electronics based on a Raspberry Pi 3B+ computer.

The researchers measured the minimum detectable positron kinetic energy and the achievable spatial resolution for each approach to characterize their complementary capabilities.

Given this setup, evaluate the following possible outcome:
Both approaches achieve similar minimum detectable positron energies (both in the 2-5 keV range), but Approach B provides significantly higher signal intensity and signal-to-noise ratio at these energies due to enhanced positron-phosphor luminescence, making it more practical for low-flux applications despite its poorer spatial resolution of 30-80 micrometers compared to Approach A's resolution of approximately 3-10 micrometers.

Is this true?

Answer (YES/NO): NO